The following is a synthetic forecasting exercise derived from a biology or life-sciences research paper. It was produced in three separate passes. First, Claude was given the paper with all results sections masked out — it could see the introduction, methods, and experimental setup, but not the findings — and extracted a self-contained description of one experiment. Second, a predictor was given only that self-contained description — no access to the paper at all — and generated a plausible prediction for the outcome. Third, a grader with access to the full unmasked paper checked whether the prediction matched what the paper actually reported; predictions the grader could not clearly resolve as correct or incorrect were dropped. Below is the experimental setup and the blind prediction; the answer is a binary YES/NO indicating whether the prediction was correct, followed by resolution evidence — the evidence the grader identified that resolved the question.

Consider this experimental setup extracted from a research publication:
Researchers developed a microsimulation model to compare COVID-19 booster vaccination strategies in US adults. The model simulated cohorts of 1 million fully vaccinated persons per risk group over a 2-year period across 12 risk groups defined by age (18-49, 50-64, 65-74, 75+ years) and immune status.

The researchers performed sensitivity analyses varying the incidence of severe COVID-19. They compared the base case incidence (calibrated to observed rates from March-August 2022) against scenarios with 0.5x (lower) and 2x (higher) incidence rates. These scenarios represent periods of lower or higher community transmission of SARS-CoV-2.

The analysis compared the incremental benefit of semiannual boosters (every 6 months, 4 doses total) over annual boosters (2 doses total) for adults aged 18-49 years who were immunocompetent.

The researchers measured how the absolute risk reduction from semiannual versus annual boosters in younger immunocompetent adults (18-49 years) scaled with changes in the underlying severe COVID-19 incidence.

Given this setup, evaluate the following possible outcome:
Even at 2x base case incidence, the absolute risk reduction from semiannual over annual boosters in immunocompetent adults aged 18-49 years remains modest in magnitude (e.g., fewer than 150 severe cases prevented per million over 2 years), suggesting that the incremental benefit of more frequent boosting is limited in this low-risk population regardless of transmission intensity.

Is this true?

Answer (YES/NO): NO